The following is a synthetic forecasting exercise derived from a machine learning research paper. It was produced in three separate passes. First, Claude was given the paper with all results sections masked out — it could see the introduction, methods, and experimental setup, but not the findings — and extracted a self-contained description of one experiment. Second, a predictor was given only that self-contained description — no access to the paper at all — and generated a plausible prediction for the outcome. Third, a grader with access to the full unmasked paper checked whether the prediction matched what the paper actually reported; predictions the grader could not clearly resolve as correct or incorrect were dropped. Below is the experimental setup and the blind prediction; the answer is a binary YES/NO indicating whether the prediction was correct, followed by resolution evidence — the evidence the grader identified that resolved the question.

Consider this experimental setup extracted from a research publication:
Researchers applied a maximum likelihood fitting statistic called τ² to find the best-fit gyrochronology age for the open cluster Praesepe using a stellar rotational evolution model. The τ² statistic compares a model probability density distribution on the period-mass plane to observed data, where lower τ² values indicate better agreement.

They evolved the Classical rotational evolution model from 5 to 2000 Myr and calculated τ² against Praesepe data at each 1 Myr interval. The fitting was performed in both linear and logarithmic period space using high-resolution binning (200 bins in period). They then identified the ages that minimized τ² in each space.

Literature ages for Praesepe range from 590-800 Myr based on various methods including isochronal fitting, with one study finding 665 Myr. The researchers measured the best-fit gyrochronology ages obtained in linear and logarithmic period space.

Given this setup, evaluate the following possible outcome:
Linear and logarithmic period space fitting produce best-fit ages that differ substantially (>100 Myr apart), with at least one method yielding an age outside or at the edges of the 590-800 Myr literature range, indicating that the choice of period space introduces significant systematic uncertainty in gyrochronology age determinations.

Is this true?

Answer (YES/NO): NO